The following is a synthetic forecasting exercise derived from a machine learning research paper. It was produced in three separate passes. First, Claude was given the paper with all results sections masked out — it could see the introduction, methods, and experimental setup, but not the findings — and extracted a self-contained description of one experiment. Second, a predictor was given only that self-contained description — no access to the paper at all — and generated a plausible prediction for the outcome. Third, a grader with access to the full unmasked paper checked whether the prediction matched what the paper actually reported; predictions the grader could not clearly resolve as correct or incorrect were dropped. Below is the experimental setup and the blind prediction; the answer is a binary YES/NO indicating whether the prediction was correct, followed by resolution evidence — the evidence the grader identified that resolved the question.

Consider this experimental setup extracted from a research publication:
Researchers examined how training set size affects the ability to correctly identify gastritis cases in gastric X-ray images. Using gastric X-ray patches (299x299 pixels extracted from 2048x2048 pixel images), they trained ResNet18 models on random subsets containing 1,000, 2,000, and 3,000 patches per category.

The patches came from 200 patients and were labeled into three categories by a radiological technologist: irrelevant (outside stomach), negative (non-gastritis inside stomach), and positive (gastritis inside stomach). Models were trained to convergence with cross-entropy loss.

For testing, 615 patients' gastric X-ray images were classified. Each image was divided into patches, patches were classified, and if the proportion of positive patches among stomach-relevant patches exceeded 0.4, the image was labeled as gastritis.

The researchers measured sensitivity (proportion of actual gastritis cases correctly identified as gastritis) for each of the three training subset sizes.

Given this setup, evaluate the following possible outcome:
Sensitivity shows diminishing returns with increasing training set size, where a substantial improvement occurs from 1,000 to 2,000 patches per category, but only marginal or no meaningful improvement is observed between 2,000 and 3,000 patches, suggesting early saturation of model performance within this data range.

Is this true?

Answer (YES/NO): NO